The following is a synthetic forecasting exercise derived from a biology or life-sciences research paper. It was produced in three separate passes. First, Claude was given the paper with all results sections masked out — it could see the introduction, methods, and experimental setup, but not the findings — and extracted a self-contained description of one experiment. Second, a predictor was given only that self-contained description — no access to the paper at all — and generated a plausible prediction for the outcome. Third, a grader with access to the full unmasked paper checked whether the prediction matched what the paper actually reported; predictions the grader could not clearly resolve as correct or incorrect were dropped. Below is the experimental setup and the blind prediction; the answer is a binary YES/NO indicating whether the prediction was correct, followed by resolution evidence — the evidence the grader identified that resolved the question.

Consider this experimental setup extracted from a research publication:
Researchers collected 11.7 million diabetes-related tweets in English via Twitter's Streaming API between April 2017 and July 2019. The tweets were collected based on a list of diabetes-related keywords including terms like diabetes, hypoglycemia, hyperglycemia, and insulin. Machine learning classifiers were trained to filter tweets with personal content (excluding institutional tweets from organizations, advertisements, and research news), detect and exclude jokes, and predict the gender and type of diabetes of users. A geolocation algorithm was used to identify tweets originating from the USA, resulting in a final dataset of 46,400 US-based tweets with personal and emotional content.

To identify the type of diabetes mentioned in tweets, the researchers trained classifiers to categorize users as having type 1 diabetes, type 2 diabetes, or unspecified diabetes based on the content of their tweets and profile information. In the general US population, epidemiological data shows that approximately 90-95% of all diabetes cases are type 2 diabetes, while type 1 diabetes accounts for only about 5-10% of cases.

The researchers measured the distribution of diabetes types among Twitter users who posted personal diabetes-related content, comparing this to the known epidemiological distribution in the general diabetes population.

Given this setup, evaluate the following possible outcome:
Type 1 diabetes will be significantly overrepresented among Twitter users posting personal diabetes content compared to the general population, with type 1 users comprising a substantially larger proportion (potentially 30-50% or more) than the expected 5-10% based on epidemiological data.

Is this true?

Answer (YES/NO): YES